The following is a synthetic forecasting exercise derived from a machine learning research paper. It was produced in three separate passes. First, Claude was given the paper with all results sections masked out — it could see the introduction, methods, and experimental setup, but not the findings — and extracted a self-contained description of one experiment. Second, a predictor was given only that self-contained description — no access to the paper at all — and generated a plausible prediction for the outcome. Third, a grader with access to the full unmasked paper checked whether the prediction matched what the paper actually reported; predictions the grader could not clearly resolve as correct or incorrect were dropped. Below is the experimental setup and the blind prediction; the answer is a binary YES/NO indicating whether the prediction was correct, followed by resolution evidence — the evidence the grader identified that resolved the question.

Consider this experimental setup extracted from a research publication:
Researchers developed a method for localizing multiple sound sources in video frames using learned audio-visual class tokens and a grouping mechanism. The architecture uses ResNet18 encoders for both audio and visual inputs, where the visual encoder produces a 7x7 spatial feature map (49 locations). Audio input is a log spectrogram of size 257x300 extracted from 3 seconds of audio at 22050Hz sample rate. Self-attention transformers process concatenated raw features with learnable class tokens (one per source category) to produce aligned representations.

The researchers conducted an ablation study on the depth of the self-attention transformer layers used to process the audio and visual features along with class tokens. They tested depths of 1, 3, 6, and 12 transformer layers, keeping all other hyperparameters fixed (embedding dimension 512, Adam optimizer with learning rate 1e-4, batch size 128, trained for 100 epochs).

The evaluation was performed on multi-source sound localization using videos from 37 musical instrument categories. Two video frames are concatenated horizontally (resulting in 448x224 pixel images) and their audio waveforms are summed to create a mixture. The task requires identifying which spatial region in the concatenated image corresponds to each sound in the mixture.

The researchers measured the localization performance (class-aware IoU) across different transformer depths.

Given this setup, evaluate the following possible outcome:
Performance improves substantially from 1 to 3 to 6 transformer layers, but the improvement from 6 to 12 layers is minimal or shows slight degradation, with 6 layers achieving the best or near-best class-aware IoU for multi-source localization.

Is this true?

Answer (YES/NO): NO